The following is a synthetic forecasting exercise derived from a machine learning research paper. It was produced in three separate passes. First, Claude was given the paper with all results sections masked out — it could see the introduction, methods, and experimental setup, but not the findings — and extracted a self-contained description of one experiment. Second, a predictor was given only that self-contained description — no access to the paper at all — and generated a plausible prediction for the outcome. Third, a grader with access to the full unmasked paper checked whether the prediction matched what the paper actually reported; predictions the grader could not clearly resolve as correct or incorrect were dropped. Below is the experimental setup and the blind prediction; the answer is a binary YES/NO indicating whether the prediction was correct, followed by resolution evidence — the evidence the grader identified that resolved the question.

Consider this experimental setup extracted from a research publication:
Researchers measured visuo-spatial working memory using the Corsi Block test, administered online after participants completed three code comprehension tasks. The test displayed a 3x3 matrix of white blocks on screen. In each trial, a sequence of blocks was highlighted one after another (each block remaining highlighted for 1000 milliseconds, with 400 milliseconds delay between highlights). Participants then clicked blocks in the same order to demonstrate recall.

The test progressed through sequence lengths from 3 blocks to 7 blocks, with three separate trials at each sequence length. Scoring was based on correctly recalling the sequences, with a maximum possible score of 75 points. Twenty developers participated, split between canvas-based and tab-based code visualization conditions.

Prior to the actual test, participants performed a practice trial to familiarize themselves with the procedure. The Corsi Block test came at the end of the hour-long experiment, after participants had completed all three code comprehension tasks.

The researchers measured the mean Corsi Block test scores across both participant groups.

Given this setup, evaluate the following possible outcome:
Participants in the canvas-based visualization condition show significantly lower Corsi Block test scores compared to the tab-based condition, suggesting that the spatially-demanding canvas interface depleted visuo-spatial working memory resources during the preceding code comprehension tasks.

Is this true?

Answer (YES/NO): NO